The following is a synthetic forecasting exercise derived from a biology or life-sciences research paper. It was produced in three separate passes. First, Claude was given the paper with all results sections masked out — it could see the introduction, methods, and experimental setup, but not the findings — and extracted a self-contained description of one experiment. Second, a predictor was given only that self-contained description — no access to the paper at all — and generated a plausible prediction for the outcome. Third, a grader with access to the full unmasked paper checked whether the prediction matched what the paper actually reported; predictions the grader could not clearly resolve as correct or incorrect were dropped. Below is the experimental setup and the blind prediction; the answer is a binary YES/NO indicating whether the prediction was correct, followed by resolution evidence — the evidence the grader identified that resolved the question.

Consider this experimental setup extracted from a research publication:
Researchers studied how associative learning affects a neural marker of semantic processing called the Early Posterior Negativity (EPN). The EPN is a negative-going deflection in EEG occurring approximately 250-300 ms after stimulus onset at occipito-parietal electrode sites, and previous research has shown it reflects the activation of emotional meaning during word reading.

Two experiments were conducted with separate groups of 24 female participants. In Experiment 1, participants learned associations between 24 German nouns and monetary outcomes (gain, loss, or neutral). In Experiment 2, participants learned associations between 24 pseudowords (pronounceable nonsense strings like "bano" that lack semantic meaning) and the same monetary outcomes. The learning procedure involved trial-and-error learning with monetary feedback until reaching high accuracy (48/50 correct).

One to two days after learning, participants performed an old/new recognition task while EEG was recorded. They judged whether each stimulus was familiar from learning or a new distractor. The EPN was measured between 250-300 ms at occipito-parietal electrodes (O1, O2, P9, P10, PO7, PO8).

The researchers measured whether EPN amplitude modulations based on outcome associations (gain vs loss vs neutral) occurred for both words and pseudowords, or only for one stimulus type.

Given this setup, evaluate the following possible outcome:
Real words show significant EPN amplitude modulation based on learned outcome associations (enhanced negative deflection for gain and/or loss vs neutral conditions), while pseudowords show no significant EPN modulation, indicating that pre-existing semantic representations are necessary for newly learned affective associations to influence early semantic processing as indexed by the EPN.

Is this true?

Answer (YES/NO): NO